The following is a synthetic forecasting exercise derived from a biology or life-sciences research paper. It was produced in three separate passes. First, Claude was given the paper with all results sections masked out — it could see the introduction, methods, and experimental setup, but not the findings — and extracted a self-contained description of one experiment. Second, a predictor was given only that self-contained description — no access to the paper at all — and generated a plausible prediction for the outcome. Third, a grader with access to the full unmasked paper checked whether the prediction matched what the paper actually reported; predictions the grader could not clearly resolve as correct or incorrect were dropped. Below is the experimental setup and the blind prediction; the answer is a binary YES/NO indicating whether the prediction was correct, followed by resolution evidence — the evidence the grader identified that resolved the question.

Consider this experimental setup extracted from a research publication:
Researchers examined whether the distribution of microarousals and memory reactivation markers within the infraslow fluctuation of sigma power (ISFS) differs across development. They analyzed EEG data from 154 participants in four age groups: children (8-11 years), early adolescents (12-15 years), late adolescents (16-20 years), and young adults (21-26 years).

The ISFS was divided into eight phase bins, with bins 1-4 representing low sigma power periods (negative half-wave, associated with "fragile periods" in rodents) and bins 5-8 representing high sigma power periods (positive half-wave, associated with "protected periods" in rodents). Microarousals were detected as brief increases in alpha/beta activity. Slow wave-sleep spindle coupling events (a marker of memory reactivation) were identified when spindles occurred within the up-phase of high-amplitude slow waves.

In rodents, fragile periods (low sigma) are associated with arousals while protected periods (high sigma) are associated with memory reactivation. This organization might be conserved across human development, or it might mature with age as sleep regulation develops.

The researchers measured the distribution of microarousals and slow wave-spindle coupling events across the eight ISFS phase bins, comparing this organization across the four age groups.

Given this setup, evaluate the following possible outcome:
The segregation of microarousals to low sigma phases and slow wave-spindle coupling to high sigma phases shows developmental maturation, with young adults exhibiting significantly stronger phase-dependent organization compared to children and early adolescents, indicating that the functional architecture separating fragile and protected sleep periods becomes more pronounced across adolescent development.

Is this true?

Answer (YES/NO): NO